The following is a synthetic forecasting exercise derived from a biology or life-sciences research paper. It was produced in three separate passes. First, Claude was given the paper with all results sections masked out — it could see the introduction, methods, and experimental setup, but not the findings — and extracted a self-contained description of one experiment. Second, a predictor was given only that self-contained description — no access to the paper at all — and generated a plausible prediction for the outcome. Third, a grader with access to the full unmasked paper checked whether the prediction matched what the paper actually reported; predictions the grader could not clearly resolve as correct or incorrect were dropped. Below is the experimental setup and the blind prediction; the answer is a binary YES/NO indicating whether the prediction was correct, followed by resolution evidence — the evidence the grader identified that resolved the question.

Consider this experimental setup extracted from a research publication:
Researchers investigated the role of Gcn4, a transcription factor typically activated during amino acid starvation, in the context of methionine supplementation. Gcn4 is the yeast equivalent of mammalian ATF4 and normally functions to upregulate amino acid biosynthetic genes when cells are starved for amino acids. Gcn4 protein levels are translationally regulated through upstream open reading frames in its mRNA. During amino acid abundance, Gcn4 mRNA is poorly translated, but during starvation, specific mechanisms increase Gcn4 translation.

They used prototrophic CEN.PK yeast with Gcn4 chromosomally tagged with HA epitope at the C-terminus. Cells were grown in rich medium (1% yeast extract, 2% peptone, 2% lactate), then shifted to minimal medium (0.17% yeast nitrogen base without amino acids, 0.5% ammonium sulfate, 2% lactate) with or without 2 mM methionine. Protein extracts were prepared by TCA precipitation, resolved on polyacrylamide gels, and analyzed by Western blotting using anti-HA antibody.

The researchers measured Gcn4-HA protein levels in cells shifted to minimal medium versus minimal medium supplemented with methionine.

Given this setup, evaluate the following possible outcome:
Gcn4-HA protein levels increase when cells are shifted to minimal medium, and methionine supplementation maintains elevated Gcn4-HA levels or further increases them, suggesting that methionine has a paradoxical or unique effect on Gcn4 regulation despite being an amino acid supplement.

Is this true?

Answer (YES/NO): YES